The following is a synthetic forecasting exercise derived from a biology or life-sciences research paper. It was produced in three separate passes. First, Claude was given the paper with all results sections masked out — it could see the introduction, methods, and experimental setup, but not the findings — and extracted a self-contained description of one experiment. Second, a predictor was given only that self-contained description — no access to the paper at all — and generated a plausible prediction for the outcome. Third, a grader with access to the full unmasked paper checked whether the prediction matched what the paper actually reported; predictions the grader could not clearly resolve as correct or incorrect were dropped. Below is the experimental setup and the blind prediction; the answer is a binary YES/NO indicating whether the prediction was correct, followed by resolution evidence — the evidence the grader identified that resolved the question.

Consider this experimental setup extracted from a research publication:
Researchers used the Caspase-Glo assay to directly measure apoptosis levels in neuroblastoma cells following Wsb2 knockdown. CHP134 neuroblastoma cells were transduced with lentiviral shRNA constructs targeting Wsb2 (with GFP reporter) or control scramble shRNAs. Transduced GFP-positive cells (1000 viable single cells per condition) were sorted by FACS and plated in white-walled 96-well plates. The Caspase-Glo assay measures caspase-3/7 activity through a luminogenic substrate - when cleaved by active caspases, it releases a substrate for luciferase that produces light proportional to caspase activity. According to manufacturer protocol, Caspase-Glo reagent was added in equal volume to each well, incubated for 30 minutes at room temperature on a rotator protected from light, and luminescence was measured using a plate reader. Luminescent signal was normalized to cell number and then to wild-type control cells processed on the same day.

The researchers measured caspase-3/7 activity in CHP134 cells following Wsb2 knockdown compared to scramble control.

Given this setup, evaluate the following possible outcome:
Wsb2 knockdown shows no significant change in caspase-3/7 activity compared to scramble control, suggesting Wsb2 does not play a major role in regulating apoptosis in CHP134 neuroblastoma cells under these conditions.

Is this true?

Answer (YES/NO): NO